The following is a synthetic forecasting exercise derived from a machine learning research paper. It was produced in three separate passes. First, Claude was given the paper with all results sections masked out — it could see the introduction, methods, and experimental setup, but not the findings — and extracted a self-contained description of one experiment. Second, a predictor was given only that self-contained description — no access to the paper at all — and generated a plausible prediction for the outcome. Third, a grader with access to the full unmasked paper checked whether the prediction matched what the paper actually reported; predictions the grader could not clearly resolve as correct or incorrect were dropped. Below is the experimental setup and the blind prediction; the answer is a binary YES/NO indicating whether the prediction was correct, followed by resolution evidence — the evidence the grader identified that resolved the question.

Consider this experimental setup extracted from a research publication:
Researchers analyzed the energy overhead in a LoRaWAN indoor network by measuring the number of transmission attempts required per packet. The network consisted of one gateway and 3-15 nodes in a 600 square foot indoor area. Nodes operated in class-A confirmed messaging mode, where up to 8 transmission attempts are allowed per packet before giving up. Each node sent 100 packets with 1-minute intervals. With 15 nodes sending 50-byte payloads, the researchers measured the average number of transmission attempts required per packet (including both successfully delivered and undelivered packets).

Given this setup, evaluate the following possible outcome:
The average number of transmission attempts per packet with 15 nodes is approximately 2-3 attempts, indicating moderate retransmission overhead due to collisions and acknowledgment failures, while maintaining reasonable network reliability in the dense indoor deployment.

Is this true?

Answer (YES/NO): NO